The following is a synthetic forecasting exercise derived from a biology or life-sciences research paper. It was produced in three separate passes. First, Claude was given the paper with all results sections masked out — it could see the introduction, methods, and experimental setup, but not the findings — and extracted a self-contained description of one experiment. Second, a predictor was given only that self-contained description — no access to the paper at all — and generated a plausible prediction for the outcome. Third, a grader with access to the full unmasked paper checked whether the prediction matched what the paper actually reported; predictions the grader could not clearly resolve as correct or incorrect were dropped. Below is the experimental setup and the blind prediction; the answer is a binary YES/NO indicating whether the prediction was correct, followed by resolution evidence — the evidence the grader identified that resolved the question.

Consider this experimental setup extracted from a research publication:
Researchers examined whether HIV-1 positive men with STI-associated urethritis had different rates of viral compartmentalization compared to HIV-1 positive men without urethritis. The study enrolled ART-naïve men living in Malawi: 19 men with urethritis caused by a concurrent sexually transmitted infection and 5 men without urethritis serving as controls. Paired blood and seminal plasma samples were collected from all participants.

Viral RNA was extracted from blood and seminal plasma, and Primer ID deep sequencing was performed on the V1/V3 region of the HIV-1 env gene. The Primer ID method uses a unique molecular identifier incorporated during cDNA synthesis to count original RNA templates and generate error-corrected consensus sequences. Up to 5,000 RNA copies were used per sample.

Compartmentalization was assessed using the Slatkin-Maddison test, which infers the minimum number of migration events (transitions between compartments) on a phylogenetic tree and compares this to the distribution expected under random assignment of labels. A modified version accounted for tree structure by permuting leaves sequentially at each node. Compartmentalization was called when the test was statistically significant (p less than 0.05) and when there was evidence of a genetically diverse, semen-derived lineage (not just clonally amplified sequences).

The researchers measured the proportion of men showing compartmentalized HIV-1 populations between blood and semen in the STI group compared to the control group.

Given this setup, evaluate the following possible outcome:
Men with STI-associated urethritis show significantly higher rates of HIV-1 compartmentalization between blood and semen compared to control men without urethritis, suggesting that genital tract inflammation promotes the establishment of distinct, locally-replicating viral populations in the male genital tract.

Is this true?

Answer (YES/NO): NO